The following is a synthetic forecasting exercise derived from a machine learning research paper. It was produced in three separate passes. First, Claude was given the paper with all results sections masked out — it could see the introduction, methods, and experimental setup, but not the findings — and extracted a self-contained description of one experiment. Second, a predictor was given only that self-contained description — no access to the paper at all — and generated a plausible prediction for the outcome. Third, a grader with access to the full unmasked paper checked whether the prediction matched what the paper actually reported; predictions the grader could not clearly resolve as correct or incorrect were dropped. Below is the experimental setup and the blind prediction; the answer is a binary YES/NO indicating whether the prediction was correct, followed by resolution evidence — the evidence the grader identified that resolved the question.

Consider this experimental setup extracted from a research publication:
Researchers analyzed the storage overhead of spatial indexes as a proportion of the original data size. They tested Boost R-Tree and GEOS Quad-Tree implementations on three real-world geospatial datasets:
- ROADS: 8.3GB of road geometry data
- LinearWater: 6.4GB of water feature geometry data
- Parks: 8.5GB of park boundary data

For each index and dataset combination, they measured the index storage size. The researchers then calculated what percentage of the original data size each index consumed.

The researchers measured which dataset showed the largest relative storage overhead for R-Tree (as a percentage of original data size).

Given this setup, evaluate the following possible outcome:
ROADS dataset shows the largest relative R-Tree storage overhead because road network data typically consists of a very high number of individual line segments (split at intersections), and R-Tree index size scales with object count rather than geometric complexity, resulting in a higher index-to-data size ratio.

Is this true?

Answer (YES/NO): YES